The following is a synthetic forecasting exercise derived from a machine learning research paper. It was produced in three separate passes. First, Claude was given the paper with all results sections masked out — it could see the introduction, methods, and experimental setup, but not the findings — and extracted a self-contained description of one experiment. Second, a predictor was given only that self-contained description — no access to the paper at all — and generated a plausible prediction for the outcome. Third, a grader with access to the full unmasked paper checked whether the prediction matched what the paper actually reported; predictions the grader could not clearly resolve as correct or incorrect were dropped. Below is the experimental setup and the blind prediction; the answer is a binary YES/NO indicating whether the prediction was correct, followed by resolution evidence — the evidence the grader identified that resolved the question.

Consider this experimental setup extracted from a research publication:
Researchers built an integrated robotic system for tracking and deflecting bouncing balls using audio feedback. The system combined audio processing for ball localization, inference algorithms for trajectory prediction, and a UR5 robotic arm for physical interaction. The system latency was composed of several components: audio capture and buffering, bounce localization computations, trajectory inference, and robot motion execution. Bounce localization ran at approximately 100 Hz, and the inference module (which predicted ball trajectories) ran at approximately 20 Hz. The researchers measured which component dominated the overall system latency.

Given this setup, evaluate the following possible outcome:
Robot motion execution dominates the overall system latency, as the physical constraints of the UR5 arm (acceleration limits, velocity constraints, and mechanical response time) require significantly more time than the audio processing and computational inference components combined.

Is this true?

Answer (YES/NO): YES